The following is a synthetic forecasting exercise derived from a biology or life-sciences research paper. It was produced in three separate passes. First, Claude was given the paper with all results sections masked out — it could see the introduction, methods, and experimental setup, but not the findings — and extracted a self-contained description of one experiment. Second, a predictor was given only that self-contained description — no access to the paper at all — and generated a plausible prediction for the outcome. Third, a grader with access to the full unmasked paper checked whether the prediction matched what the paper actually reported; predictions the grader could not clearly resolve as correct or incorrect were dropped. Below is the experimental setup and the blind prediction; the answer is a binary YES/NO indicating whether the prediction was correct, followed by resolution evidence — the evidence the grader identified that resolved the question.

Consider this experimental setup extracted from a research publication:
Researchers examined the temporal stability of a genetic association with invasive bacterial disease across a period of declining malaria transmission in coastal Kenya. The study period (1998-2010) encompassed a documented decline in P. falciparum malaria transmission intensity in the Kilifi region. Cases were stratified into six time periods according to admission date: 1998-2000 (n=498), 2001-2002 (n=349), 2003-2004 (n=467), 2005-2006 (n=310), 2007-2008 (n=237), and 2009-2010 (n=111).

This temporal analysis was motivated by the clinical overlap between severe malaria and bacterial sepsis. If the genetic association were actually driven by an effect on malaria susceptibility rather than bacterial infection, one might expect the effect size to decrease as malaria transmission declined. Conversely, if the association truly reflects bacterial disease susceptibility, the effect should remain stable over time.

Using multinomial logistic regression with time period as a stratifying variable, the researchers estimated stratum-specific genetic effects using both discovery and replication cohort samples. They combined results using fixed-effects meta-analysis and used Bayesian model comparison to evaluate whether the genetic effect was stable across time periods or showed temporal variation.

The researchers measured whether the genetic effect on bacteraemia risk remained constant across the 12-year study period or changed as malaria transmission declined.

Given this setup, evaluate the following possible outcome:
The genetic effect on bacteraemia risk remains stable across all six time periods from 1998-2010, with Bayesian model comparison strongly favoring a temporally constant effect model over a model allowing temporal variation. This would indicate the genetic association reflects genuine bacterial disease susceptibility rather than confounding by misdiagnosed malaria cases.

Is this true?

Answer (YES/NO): YES